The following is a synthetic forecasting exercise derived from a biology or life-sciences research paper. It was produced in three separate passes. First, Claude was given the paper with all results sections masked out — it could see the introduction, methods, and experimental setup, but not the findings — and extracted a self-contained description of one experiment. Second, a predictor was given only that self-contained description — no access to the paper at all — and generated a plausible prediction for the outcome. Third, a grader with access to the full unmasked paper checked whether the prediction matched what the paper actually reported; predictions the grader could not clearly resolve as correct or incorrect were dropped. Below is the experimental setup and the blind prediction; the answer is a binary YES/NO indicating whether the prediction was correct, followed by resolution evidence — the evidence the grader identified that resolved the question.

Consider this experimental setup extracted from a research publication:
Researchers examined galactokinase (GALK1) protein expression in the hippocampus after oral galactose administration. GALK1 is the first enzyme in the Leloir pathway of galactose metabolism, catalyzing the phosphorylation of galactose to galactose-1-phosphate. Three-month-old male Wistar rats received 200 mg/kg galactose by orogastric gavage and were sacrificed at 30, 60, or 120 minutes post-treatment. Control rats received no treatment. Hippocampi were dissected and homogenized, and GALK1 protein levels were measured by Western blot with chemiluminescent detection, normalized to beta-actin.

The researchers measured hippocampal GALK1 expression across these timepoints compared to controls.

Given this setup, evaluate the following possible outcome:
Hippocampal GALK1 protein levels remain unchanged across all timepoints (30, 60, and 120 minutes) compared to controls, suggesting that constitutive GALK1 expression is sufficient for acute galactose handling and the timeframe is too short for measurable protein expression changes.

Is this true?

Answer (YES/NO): NO